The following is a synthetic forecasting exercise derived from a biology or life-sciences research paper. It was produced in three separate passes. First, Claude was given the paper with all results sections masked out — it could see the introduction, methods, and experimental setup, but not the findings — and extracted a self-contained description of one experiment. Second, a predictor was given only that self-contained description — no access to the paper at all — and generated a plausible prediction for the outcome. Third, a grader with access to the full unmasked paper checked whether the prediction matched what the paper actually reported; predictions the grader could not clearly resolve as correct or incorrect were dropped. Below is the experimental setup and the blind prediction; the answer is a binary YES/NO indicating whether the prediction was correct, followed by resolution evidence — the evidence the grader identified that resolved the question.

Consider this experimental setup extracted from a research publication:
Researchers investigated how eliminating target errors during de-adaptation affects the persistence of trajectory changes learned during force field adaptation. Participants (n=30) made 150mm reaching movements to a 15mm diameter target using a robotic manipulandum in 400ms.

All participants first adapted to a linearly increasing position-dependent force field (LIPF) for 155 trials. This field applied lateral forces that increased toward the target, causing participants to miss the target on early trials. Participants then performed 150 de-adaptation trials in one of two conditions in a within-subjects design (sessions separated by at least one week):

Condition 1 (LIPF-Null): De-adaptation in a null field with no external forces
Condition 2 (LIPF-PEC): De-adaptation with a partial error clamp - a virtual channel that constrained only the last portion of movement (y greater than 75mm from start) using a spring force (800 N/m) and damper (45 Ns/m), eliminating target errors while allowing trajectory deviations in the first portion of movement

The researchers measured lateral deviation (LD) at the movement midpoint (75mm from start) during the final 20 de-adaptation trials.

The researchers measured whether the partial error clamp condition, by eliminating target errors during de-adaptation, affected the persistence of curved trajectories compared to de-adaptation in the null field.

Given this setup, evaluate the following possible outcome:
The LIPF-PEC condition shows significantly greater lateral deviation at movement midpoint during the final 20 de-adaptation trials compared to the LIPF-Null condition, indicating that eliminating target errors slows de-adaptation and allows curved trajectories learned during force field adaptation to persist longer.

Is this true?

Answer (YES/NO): NO